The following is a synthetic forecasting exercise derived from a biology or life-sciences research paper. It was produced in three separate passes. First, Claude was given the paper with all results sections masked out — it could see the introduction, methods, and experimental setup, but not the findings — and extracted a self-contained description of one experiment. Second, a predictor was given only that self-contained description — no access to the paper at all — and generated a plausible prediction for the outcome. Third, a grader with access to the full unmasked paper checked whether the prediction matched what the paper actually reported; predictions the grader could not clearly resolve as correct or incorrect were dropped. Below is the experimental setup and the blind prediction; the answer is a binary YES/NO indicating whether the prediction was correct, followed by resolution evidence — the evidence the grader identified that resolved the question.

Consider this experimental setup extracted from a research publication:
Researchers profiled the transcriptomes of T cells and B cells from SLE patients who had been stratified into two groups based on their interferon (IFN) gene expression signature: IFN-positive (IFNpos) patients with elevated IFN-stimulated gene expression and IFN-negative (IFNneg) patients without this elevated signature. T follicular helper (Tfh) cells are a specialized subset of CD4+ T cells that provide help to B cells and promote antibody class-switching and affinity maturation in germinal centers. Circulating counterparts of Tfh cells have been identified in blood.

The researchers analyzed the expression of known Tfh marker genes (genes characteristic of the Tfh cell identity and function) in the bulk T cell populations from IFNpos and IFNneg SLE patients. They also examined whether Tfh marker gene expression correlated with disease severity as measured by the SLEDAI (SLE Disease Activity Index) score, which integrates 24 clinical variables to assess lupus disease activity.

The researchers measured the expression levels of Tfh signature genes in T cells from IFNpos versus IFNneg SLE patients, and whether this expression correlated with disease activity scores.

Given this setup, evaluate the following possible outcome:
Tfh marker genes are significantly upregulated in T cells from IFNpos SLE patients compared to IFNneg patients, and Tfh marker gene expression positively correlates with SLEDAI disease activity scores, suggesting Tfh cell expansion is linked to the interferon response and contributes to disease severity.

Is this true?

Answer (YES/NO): YES